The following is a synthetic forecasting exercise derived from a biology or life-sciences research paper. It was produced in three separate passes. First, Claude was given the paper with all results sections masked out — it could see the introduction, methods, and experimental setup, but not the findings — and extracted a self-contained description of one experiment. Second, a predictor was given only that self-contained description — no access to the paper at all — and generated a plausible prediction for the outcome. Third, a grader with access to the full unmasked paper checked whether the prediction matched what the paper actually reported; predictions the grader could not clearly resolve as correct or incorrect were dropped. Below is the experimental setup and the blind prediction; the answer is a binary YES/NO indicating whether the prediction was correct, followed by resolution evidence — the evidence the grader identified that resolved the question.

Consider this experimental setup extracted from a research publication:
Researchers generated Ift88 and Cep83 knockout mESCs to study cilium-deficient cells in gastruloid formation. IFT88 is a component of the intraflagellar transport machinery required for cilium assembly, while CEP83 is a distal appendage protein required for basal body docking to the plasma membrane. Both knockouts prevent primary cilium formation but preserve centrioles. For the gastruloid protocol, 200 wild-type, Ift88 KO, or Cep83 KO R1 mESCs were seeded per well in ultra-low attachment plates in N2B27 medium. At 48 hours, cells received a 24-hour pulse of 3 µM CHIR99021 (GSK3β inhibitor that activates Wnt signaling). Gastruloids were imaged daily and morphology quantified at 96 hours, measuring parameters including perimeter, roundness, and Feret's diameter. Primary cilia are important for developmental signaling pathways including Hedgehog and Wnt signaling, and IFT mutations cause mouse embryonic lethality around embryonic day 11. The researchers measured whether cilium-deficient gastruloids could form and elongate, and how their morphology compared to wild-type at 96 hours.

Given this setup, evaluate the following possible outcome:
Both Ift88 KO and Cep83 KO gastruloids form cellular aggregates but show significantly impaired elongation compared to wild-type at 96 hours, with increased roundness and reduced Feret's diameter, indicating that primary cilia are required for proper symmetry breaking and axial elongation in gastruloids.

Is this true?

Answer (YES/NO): NO